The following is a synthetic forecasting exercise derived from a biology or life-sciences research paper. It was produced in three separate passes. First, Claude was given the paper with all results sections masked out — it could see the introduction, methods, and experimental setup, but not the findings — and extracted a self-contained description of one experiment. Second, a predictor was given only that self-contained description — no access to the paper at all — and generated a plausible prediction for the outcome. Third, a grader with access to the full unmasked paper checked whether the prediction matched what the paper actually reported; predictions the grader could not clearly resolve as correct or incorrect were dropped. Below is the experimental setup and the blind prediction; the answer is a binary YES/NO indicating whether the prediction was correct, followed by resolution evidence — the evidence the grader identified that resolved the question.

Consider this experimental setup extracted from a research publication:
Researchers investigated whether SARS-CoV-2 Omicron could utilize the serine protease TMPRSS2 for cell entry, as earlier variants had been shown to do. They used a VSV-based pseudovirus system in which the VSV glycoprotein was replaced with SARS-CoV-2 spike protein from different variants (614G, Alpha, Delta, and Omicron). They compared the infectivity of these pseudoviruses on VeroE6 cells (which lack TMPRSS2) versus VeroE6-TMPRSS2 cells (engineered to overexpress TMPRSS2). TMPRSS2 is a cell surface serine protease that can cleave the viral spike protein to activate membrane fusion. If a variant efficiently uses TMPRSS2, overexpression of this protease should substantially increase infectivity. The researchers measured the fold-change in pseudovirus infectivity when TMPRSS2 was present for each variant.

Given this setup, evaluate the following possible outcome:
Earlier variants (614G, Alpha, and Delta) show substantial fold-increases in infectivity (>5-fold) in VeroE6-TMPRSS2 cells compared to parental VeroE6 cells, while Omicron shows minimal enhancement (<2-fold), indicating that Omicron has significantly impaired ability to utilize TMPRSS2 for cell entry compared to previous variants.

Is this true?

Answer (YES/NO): YES